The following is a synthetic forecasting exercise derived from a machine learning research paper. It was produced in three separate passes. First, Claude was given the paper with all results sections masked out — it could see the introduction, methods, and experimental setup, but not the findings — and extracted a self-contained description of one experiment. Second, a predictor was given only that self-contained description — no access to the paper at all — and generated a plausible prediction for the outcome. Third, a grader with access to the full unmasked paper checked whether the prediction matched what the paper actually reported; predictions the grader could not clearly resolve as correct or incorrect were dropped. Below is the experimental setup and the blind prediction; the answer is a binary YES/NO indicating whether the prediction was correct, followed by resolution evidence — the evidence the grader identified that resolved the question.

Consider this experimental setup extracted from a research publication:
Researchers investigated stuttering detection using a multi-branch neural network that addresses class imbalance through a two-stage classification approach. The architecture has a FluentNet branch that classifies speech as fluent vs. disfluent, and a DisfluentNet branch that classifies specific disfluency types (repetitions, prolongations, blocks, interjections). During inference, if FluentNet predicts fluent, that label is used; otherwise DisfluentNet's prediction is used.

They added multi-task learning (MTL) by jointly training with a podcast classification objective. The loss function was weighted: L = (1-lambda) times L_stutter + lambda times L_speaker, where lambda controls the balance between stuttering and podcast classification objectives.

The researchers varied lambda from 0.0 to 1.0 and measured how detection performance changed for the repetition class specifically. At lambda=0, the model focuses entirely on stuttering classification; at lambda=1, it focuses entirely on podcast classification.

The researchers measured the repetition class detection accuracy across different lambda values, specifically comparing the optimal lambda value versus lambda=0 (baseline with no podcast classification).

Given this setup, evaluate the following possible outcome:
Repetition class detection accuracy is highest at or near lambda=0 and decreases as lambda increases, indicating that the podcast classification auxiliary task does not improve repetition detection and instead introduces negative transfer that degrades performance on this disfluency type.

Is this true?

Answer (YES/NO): NO